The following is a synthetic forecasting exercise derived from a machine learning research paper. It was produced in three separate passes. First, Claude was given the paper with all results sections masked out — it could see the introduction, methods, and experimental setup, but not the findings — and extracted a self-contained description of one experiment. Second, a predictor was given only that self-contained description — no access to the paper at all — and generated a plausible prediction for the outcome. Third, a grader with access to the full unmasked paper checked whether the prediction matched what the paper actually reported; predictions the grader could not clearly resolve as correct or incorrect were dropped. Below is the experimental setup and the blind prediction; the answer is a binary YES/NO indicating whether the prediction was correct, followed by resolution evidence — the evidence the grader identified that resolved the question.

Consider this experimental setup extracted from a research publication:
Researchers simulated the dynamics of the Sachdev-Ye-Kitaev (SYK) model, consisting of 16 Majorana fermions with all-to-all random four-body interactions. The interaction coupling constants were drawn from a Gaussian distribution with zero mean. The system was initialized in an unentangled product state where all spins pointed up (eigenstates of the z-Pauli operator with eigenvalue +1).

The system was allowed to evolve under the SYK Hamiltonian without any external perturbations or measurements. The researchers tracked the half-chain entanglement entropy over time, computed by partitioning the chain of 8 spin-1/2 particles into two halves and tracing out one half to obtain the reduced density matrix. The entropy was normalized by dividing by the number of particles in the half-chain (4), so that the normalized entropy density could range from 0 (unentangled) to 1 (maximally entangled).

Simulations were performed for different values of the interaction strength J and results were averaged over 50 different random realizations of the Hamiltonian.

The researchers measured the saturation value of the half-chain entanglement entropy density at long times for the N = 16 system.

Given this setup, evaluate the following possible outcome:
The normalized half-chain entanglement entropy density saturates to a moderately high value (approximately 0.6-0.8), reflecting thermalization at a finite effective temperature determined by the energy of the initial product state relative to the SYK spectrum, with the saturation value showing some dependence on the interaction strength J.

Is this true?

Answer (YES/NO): NO